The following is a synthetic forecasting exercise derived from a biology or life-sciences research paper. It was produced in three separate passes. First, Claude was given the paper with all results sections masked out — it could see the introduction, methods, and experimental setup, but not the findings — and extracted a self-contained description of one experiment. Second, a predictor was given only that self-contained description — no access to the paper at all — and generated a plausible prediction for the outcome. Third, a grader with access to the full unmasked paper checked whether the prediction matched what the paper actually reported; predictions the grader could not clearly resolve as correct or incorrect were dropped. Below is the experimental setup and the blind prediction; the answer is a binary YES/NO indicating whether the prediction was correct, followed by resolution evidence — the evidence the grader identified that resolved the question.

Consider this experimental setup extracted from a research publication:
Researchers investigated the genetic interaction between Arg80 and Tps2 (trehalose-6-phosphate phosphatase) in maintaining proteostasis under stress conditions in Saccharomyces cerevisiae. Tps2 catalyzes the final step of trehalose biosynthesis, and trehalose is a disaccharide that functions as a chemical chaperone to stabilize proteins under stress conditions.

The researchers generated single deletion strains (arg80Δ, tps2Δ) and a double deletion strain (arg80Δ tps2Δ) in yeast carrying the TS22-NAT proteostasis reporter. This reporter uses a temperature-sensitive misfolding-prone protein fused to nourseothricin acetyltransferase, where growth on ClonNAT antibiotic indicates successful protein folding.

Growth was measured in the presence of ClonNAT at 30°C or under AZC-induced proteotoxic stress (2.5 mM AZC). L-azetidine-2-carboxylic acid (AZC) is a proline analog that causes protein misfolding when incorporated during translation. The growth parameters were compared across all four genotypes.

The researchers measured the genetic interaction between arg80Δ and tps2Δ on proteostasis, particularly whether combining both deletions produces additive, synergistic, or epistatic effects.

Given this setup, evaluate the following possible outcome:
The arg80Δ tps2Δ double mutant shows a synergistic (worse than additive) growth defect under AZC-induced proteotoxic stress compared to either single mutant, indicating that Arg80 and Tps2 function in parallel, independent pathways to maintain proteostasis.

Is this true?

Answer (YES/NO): NO